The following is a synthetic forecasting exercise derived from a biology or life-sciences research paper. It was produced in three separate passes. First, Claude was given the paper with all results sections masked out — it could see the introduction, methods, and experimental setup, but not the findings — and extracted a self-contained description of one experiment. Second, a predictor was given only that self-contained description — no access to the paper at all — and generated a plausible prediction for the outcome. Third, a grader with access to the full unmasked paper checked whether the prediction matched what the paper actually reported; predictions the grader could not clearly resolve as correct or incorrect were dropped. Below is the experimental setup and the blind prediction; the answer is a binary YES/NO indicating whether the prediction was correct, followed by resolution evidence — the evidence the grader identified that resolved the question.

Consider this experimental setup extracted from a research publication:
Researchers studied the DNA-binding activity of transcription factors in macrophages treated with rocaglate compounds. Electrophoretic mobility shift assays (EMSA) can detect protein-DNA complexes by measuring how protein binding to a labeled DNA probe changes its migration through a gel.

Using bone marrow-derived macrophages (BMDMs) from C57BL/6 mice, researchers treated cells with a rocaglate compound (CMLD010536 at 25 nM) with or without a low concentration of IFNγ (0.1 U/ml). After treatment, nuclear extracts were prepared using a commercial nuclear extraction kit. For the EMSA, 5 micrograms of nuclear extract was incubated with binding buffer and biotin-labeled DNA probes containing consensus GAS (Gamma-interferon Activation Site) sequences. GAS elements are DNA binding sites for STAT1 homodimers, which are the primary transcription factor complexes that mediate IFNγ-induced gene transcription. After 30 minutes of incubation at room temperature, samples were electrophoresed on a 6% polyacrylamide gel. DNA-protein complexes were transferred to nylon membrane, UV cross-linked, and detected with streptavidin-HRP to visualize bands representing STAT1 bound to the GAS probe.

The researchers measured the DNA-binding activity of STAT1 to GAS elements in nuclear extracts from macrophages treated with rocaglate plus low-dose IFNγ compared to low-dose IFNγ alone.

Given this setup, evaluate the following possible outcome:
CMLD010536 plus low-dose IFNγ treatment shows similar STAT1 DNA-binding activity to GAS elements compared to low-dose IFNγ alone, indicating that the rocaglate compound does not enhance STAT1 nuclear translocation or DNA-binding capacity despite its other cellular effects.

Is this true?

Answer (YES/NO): YES